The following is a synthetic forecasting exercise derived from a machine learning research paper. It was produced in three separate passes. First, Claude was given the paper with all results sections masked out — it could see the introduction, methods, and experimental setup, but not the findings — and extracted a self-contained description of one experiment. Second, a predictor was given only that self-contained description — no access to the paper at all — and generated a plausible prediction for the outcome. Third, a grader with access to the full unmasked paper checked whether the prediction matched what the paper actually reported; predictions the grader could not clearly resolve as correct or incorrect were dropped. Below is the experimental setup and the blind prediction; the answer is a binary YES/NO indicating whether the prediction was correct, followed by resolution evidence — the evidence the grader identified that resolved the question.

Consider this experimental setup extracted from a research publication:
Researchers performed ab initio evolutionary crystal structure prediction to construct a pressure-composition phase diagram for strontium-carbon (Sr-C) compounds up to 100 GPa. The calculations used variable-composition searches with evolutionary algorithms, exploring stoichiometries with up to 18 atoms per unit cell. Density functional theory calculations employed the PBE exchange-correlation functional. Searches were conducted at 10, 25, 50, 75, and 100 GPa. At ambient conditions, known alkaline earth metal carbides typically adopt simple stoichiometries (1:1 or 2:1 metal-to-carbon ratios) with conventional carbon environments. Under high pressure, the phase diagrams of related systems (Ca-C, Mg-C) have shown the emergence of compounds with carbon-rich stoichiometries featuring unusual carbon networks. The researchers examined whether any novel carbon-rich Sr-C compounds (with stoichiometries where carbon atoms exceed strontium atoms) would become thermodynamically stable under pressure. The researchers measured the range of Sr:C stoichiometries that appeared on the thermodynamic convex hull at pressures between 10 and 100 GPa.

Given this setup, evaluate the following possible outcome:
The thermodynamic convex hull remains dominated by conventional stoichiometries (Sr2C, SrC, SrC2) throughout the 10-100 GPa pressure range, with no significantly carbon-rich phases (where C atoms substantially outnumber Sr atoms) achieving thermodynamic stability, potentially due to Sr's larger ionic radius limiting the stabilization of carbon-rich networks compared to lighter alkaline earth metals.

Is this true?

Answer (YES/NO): NO